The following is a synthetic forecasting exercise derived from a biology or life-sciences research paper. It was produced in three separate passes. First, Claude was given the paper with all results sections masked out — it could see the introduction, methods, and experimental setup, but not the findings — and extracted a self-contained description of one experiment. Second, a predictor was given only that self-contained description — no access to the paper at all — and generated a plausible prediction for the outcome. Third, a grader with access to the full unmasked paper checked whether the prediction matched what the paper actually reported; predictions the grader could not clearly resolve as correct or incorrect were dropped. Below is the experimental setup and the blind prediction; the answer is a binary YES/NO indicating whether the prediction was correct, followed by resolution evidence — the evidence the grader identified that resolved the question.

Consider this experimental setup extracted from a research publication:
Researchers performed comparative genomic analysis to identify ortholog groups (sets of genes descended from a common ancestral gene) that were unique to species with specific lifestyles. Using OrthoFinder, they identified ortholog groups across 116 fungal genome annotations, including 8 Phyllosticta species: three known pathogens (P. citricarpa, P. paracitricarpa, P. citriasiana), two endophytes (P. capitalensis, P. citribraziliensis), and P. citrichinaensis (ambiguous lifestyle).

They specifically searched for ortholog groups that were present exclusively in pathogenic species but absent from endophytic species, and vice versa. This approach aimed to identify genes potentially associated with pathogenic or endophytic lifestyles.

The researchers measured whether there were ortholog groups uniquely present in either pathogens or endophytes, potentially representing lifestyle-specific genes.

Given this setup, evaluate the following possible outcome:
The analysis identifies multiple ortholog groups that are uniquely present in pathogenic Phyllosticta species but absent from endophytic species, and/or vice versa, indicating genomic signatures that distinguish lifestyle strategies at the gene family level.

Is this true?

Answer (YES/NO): YES